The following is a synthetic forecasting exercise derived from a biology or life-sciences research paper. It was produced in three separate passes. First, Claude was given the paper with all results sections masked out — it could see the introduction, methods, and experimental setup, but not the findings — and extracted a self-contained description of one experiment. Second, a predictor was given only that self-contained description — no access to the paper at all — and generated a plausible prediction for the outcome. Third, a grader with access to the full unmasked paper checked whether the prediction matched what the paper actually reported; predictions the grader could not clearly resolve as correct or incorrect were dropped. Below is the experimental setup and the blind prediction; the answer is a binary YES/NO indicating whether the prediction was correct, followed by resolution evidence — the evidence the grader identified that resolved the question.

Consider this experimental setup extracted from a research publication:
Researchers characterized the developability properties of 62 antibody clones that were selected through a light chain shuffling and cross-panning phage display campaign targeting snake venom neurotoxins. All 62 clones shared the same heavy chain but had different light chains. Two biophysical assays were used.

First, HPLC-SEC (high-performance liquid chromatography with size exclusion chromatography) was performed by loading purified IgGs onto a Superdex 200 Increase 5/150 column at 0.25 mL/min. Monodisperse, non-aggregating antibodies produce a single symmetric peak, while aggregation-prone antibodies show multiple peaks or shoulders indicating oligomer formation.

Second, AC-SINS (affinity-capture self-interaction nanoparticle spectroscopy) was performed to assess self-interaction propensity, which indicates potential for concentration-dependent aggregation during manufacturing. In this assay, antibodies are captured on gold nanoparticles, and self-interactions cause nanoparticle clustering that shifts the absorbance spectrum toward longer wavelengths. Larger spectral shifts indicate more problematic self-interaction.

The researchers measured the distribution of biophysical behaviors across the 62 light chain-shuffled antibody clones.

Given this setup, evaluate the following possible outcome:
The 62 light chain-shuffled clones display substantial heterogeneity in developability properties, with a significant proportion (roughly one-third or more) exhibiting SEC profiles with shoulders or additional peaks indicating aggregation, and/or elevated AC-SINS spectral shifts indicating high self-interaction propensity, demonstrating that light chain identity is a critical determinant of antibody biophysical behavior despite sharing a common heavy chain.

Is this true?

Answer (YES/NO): NO